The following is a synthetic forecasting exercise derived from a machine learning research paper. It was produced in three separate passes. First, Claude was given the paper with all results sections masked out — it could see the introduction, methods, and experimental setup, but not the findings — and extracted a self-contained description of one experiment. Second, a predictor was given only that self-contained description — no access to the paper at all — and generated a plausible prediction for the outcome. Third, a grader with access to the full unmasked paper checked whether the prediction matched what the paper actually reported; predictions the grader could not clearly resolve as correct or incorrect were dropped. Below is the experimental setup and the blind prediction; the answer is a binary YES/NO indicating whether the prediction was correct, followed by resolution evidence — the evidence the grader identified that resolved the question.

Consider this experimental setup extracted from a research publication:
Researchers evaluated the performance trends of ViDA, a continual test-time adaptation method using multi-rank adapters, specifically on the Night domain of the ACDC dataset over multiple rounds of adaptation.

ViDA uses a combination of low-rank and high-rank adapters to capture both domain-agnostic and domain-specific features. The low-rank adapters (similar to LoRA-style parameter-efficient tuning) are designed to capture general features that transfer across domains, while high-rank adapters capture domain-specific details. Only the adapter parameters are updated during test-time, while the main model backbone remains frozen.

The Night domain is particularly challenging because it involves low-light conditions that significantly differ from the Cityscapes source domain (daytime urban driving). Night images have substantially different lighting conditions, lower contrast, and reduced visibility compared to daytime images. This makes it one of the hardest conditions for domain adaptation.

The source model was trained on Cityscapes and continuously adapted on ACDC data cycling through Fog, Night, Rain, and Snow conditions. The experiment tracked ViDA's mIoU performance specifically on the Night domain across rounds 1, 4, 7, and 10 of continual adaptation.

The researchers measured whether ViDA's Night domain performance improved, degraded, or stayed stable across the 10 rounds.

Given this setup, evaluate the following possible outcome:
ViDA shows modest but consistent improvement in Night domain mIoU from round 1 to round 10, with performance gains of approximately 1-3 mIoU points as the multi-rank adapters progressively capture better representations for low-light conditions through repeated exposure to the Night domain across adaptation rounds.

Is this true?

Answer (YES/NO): YES